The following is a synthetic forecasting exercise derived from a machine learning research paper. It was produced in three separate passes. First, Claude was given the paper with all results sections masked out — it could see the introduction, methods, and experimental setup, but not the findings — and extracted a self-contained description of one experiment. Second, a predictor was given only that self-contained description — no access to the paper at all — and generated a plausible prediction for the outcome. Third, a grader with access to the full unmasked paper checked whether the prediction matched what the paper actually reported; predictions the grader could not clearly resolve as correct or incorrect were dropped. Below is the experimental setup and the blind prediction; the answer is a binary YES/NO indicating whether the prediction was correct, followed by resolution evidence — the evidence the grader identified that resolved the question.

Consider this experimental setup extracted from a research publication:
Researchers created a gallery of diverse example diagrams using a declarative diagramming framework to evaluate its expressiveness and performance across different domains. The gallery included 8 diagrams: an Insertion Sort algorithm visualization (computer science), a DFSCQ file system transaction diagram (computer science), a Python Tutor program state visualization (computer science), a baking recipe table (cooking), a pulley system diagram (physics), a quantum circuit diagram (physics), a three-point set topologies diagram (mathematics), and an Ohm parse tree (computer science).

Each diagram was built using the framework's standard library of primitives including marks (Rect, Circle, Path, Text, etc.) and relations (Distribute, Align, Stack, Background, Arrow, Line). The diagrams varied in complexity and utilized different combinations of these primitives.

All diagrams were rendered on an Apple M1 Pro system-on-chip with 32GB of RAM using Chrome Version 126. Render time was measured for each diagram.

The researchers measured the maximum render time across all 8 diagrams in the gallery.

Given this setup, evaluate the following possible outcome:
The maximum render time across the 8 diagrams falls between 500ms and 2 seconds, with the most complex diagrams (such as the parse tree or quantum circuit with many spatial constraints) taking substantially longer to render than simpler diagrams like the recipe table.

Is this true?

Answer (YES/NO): NO